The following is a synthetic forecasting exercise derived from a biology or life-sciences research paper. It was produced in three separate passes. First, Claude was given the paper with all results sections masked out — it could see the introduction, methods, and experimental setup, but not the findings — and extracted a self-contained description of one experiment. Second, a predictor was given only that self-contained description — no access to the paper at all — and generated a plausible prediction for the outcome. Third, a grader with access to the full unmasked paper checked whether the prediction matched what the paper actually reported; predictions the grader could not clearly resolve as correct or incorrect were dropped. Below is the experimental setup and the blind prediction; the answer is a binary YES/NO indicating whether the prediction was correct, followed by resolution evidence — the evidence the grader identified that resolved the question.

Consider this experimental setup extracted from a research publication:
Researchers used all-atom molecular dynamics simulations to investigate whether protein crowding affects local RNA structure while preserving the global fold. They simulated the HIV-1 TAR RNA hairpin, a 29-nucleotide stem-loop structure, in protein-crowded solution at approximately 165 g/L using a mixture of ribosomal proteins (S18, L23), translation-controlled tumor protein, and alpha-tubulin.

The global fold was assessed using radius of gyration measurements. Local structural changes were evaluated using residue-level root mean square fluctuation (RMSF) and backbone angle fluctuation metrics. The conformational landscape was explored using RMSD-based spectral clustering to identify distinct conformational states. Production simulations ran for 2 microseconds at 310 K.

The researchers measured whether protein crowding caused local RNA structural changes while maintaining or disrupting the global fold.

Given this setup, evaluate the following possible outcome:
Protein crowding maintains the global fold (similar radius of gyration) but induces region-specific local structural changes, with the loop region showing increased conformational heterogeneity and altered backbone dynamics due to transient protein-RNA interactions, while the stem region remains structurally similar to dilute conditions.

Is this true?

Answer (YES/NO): NO